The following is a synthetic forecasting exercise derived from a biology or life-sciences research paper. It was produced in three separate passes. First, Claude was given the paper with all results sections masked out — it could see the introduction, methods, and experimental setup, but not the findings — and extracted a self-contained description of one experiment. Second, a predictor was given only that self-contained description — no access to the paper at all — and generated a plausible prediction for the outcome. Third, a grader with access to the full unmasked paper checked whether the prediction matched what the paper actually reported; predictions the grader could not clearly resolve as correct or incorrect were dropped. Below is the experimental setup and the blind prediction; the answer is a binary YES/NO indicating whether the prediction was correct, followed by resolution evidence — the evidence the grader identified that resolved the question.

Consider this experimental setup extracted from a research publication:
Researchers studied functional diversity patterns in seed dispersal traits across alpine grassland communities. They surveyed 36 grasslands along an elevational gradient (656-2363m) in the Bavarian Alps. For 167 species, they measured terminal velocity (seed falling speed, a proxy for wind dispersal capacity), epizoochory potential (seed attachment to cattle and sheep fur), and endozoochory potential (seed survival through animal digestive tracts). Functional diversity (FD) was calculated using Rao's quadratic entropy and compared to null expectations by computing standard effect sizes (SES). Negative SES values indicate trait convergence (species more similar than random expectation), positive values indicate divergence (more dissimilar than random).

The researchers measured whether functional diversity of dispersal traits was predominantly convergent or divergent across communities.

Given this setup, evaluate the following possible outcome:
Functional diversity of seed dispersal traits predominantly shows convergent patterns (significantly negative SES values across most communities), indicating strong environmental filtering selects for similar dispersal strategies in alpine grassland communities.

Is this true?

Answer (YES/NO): YES